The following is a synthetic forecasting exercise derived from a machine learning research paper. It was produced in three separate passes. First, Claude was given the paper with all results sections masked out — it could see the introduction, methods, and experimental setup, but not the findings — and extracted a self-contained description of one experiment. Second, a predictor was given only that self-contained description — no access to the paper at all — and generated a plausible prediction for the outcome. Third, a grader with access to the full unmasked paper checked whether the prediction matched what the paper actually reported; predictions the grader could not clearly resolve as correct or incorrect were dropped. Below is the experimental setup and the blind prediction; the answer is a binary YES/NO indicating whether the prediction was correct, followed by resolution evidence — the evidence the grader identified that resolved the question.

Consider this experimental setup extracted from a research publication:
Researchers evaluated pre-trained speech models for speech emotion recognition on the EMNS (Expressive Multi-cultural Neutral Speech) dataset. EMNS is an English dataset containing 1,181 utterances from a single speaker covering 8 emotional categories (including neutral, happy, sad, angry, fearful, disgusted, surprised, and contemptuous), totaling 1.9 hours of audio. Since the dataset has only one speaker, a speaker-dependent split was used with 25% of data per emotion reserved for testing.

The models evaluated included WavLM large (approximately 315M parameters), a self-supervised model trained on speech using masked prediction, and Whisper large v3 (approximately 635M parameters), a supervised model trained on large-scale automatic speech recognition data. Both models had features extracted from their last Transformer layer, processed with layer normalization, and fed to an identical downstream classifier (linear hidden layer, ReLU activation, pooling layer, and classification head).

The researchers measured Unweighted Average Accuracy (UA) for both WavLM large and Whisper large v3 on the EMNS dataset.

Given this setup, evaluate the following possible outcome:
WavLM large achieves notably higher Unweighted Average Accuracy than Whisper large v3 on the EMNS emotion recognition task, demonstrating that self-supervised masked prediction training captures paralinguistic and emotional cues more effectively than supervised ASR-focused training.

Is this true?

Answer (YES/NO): YES